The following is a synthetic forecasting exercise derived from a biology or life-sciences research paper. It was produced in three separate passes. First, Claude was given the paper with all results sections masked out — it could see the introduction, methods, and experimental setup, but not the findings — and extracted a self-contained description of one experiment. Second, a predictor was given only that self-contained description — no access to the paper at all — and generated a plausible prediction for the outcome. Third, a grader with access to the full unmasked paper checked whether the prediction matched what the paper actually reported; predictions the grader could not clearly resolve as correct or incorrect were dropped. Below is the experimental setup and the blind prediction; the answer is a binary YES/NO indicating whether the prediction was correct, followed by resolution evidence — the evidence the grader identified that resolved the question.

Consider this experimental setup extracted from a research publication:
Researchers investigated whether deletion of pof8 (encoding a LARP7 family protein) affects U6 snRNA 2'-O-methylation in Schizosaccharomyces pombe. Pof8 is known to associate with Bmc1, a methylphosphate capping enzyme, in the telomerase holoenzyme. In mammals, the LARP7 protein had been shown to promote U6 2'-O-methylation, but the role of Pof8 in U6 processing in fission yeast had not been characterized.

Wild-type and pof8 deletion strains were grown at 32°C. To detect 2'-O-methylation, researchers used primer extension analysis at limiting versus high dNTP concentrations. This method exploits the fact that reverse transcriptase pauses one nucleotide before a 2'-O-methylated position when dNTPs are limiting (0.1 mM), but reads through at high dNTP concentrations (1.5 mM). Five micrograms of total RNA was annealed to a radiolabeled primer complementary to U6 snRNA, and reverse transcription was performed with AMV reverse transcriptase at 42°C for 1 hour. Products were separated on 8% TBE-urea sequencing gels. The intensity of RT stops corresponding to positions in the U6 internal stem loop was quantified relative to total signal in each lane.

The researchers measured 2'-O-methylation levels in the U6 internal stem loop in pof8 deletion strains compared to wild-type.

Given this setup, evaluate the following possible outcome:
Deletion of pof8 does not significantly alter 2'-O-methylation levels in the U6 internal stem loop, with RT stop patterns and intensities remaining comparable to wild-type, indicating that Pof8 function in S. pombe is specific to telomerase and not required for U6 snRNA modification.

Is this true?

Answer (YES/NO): NO